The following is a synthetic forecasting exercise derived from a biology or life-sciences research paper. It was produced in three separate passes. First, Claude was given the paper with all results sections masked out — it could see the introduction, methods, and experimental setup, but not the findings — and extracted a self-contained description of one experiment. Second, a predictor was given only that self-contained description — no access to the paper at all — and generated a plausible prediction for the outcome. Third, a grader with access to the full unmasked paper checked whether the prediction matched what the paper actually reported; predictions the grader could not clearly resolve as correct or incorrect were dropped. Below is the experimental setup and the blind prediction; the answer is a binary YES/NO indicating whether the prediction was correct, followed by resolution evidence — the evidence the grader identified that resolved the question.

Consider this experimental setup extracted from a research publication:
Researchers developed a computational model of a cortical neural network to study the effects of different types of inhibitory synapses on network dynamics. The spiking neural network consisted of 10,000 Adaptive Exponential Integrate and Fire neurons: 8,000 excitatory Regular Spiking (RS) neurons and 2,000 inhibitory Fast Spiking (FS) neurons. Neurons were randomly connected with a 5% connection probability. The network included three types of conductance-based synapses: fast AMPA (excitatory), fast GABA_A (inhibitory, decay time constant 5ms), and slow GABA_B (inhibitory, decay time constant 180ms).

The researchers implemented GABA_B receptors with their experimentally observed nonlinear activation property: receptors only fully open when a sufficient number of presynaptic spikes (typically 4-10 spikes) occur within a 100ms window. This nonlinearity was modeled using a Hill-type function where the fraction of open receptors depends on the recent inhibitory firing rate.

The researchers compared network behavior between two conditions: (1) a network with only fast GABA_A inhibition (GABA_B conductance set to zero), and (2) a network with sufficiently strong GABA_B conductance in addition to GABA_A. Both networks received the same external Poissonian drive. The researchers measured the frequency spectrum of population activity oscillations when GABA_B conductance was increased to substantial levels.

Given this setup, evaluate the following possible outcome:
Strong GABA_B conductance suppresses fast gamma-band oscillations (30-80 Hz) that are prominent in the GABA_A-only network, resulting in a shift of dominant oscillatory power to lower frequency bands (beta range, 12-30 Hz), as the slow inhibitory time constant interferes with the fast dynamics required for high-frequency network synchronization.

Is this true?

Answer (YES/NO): NO